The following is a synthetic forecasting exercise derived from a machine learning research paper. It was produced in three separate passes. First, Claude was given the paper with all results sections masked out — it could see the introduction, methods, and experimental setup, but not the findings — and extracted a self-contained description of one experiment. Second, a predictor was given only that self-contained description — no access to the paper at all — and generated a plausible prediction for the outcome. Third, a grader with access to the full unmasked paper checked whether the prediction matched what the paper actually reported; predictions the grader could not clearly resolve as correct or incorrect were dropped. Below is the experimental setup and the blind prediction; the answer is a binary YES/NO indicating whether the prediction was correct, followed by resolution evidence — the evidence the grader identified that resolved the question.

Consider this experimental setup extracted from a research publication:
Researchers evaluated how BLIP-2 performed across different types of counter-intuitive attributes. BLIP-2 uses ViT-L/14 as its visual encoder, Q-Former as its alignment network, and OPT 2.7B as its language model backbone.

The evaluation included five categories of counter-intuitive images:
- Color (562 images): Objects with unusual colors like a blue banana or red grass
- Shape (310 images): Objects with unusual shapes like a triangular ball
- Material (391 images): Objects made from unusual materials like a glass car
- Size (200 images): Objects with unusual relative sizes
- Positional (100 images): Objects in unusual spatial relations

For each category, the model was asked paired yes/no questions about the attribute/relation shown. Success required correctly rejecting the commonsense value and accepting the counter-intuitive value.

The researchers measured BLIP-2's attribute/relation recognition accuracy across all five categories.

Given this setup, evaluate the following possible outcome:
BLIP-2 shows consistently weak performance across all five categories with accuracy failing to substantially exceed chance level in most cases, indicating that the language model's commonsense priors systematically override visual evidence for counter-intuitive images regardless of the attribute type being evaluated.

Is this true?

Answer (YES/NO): NO